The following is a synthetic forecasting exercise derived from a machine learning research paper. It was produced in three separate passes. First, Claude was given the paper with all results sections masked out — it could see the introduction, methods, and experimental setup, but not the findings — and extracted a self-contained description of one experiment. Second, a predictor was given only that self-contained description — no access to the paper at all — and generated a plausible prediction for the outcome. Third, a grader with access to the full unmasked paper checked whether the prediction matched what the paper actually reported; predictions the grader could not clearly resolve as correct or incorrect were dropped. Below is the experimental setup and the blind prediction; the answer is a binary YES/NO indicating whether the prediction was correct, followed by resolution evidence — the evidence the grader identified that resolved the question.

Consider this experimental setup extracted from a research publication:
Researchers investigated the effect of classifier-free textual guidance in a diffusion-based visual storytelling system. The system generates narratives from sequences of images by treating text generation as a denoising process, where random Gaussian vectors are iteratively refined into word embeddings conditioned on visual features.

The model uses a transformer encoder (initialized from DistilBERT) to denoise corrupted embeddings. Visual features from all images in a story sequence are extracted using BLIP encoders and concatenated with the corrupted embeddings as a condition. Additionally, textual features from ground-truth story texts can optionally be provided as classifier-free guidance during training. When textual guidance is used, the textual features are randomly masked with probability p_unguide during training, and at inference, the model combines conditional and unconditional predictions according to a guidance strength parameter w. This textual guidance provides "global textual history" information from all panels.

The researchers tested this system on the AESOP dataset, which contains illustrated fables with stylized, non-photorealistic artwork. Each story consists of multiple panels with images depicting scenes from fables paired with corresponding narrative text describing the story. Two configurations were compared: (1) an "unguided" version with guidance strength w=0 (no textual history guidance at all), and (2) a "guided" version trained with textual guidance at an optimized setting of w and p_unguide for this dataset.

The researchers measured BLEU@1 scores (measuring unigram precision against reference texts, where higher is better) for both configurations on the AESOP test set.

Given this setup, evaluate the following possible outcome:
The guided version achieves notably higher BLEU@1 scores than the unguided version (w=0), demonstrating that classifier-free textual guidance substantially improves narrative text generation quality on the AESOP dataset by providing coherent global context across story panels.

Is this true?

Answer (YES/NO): YES